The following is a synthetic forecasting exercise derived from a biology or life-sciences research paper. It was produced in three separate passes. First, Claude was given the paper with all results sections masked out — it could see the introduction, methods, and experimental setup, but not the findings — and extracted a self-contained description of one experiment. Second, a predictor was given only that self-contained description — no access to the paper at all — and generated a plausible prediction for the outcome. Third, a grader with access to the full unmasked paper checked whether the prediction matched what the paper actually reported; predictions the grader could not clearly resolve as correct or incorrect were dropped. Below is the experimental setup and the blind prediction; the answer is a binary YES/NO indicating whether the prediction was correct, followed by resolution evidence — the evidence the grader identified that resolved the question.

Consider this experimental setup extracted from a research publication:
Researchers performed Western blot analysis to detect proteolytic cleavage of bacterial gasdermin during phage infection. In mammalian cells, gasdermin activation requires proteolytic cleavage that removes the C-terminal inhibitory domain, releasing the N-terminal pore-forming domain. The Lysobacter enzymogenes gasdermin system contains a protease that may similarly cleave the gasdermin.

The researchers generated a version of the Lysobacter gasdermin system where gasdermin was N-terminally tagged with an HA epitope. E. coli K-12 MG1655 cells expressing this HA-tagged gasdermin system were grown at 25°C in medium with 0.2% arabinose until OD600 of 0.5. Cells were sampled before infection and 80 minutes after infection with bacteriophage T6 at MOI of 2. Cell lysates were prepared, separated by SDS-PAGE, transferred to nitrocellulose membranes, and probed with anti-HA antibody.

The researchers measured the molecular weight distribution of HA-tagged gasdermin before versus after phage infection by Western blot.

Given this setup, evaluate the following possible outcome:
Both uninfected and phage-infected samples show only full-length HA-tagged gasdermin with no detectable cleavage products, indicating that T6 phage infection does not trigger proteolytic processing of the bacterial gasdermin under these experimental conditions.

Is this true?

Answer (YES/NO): NO